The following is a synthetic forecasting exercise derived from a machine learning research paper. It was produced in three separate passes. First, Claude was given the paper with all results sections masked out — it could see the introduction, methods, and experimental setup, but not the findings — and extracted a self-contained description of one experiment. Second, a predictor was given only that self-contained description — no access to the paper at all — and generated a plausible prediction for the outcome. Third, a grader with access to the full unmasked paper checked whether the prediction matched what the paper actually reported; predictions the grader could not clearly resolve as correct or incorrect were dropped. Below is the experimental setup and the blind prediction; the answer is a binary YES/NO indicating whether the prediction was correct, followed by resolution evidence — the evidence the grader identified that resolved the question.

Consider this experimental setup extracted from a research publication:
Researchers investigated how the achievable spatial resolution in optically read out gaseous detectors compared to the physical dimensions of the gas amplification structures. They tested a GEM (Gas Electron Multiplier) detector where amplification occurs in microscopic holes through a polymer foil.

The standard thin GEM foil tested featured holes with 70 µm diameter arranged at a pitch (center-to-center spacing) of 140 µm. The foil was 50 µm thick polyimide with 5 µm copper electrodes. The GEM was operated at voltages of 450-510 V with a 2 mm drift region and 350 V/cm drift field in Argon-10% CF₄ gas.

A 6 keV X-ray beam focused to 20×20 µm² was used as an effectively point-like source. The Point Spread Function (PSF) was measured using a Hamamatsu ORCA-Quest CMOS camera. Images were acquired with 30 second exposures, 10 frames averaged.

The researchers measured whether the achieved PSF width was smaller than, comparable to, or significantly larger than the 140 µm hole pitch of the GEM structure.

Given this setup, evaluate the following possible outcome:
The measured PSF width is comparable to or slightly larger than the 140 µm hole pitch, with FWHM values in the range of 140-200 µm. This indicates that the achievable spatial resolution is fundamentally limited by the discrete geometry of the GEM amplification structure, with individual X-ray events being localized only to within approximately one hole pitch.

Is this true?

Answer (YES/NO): NO